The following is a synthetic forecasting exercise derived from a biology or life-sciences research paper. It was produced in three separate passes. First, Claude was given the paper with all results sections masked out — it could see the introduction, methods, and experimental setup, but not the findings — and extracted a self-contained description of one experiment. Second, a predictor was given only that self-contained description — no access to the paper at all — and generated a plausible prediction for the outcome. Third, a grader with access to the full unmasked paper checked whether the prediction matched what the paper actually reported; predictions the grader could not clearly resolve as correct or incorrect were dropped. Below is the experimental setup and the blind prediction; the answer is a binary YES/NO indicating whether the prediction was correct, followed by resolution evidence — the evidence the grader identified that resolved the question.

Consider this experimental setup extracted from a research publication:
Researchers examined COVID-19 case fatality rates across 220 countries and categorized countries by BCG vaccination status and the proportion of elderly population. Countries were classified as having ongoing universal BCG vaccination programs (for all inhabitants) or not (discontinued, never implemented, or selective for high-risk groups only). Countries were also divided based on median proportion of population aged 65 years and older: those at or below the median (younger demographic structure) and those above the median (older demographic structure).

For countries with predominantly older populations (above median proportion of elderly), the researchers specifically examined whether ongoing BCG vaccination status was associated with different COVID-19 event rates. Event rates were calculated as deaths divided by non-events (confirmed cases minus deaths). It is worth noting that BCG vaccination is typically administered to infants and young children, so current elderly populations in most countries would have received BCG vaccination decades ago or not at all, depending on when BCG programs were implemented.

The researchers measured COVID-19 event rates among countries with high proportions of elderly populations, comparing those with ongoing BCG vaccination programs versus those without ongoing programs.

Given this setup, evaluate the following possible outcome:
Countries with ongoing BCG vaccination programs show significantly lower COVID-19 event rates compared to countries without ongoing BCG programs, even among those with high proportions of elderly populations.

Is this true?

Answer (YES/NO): YES